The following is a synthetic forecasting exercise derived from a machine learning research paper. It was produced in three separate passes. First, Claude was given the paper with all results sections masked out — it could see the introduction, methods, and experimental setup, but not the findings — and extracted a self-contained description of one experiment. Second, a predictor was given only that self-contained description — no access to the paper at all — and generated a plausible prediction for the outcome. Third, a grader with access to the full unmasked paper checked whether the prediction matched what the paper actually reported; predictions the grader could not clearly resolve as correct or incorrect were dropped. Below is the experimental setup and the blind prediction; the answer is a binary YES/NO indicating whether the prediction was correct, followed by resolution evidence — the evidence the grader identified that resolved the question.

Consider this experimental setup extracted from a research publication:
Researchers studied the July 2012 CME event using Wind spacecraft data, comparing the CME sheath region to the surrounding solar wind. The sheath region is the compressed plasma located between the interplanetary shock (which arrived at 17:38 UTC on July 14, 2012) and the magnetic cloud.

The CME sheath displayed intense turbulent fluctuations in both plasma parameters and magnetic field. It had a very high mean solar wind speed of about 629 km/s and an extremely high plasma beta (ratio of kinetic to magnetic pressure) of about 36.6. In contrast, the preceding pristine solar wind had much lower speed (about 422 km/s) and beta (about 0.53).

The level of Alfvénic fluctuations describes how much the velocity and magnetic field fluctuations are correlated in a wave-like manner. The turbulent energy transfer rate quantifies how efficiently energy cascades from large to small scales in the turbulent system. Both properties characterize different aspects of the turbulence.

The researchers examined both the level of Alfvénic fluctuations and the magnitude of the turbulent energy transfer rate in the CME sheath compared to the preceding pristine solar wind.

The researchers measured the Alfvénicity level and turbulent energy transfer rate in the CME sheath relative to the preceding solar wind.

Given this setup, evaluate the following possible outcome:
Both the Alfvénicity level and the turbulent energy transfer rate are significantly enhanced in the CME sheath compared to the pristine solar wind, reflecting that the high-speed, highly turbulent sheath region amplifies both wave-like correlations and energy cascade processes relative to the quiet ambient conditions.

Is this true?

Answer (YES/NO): NO